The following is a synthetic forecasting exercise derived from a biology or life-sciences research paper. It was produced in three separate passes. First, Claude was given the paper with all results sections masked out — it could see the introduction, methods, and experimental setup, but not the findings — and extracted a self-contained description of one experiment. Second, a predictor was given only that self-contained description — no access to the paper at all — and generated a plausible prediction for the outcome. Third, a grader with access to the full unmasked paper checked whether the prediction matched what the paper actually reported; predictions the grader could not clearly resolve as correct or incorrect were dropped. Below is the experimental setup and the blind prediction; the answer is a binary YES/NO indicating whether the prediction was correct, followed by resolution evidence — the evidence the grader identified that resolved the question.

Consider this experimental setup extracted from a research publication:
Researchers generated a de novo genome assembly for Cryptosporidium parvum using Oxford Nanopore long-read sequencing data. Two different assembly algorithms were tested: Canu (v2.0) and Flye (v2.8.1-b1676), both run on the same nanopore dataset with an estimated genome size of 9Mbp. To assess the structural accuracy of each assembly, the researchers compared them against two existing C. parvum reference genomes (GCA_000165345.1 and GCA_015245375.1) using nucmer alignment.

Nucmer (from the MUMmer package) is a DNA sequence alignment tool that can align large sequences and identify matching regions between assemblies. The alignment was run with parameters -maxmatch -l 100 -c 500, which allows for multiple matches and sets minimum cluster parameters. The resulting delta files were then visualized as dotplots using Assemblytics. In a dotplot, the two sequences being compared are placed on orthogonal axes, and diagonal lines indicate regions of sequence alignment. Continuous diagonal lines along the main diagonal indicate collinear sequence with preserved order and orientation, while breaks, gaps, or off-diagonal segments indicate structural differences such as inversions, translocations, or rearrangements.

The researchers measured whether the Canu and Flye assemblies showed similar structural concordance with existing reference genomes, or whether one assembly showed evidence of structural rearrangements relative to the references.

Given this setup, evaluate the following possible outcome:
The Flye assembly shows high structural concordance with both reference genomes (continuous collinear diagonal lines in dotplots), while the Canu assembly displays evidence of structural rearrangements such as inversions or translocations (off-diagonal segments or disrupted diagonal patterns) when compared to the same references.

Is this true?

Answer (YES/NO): NO